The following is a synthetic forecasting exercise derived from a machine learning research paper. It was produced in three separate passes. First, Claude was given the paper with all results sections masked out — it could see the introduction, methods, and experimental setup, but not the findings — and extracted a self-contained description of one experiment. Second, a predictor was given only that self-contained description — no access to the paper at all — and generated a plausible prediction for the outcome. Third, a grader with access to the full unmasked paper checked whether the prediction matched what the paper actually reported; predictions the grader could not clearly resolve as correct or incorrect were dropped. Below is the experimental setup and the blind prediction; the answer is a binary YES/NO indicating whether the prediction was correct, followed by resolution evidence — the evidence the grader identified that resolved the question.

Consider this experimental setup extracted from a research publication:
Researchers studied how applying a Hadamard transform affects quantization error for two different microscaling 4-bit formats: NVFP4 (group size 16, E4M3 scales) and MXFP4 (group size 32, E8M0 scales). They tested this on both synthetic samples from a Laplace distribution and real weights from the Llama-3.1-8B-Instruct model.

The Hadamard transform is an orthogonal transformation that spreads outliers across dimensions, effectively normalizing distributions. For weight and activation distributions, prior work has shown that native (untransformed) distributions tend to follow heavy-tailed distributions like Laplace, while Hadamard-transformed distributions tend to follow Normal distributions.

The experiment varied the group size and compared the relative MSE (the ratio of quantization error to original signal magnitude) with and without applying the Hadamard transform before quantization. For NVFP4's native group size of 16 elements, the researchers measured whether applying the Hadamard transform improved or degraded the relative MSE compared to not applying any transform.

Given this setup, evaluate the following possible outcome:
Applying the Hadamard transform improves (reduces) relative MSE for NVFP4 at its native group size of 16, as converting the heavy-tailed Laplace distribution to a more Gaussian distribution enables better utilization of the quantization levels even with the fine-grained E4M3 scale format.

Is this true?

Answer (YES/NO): NO